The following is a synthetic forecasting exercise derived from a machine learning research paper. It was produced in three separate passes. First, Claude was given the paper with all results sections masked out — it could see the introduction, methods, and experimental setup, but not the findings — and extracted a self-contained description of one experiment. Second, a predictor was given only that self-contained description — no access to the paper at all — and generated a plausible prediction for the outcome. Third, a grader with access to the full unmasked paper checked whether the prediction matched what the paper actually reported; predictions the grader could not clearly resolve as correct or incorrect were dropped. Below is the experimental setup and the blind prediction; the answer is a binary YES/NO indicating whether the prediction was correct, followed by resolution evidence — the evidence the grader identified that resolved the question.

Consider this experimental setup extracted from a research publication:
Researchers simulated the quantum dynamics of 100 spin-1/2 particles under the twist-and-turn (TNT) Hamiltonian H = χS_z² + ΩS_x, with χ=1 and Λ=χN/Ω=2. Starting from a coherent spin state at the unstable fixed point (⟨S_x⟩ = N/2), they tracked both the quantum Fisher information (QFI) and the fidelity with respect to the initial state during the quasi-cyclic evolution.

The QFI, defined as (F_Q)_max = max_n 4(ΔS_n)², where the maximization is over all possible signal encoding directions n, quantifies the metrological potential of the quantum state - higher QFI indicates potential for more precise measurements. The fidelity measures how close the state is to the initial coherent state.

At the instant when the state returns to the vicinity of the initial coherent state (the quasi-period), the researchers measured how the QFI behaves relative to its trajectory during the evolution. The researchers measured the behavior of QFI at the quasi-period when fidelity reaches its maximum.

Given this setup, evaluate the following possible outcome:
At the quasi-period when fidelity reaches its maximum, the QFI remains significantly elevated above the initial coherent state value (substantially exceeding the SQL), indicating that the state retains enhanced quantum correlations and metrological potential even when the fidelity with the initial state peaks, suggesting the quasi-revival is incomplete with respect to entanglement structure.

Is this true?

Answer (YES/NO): NO